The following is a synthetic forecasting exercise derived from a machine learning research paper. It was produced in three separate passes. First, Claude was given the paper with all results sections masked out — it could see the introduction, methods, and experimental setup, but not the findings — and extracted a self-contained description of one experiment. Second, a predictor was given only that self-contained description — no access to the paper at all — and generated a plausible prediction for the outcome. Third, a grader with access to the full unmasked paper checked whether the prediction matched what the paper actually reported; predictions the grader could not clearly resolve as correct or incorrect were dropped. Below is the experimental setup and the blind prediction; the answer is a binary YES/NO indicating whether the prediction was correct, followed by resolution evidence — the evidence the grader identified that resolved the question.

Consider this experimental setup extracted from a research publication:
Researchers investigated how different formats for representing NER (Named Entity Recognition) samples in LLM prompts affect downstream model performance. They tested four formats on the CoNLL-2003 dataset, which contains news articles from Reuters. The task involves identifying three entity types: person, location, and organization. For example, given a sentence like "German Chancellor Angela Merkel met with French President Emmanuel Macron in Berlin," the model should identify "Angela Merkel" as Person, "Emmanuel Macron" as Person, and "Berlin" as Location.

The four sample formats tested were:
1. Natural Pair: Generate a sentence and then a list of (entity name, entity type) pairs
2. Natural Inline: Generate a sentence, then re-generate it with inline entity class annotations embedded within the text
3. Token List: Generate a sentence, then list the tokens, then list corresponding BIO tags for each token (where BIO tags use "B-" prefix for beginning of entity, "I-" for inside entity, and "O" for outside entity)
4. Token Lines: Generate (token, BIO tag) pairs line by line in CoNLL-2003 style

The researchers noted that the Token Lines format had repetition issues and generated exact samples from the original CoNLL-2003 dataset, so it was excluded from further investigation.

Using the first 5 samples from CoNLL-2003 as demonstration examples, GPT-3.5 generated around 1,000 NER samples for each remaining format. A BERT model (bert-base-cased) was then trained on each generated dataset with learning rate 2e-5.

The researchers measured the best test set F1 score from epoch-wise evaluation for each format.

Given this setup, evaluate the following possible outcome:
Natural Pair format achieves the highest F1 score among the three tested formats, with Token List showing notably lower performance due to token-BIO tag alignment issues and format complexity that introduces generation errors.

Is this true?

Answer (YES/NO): NO